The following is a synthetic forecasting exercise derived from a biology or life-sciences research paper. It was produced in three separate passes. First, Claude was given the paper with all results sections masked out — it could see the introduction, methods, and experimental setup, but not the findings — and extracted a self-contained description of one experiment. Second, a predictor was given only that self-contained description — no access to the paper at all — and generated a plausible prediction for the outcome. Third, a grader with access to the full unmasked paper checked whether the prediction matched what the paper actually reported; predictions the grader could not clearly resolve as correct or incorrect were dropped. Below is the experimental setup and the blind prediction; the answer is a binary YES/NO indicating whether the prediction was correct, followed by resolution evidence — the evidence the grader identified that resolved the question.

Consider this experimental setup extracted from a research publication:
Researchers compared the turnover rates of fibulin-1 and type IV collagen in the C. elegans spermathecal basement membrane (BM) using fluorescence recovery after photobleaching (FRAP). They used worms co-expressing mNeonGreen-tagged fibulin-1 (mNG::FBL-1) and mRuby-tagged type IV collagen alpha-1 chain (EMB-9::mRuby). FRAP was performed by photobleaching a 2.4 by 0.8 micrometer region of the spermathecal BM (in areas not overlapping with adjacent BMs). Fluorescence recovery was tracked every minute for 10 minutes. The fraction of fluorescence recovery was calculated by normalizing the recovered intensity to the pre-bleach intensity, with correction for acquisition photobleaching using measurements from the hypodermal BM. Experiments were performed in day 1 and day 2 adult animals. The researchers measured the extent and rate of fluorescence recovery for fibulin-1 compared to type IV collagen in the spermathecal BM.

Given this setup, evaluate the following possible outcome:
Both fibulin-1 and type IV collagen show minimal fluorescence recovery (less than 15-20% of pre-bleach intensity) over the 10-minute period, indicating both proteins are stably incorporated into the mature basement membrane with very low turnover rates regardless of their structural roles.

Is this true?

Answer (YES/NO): NO